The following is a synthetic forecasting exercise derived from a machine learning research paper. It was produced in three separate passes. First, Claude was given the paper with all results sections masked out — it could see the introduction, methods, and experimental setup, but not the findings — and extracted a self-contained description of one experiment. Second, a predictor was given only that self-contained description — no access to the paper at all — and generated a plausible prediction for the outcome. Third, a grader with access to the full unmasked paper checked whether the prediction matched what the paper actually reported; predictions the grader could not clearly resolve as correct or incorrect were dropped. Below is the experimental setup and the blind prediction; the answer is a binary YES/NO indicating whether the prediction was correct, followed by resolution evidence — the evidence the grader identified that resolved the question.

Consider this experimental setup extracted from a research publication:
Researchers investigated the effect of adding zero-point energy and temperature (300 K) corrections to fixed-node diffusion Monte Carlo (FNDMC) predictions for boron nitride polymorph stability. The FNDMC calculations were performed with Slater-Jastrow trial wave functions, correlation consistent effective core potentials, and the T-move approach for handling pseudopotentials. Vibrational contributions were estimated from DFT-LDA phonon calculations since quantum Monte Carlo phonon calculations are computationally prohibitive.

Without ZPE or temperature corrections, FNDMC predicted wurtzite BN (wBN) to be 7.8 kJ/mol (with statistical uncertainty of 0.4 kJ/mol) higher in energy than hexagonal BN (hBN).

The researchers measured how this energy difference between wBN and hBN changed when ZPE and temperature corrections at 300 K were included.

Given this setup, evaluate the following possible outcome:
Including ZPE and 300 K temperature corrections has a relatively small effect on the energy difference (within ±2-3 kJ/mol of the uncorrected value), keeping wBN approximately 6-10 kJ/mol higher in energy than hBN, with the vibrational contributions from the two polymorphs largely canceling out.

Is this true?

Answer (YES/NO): NO